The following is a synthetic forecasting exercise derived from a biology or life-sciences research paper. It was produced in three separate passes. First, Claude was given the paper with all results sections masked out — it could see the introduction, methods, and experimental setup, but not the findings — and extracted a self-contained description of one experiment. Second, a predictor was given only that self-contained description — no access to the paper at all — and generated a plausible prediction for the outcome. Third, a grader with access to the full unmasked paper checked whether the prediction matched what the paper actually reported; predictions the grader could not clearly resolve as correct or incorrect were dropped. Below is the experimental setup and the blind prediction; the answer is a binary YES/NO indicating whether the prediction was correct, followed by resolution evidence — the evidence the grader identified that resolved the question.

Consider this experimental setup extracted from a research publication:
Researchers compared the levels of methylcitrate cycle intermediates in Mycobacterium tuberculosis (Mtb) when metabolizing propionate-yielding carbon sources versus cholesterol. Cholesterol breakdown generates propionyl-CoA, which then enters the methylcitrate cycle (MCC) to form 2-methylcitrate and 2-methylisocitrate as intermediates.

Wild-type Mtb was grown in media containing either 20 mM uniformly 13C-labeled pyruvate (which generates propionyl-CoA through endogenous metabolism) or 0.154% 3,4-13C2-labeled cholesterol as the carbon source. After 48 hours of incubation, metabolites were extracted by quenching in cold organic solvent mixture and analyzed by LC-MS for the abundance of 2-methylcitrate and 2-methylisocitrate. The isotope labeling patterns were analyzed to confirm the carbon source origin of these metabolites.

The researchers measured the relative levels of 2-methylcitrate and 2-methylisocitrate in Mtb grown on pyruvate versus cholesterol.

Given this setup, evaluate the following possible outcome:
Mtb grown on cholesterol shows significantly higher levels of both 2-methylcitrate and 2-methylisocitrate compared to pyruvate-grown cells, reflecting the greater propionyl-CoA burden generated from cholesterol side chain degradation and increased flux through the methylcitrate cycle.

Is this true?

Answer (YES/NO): NO